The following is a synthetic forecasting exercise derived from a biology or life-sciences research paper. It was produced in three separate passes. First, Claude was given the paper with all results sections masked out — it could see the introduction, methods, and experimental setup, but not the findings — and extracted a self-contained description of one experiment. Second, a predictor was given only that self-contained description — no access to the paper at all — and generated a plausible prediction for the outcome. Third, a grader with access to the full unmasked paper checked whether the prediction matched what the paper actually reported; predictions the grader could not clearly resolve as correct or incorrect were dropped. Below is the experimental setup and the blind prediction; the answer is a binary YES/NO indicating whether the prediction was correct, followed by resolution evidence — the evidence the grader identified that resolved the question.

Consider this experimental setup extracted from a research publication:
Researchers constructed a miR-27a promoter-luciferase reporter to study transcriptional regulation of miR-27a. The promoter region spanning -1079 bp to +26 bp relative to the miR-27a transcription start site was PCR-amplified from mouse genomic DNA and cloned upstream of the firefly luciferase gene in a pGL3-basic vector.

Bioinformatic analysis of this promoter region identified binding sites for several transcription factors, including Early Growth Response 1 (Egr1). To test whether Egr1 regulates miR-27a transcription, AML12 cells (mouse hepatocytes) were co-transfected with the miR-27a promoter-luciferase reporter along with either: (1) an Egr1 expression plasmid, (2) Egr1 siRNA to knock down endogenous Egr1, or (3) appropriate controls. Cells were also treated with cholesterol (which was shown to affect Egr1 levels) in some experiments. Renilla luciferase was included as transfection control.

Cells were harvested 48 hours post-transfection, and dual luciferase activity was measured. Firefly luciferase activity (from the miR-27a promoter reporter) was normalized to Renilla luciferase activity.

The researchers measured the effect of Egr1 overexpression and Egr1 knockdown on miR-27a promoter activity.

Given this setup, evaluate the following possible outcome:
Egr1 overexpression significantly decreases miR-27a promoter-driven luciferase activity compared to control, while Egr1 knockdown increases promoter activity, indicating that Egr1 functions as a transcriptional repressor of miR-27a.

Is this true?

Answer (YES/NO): NO